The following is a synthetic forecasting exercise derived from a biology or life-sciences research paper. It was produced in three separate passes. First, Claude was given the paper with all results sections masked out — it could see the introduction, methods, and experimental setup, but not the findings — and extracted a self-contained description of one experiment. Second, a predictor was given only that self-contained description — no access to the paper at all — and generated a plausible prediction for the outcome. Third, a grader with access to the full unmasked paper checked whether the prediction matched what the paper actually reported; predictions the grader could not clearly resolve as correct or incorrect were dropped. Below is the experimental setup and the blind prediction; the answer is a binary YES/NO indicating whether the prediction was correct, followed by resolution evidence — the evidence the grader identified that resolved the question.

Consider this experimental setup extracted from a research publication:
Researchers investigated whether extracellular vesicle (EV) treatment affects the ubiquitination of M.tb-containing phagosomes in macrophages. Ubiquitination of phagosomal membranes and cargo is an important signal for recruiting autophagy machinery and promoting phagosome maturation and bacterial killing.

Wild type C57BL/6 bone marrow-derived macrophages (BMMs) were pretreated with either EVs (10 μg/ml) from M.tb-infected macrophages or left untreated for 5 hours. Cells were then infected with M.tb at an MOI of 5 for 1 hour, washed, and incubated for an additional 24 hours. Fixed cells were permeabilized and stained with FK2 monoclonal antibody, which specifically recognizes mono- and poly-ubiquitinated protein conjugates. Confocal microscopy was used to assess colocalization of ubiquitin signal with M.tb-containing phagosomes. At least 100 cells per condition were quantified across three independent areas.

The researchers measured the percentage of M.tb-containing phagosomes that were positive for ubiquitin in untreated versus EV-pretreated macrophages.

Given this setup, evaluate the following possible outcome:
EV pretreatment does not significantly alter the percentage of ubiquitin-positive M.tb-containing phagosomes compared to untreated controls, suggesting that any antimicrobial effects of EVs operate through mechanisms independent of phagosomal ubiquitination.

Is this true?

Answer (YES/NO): YES